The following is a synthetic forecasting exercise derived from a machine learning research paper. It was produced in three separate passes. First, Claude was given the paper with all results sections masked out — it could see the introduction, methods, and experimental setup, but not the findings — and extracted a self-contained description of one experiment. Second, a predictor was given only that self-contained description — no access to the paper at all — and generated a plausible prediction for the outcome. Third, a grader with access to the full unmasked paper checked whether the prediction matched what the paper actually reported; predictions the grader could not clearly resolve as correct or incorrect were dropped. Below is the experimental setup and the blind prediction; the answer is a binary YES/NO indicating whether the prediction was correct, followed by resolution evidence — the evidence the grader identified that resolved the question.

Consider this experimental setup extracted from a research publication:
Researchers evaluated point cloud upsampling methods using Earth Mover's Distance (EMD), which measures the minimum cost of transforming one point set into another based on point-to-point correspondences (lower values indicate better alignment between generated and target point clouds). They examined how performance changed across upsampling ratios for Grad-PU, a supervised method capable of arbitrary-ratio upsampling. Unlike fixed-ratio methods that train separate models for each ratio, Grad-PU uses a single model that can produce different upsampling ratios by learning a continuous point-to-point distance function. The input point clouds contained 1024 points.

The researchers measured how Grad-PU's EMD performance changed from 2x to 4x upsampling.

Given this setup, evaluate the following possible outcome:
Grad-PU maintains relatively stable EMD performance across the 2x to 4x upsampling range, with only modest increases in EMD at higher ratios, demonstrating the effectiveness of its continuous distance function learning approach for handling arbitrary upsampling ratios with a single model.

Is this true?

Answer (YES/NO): NO